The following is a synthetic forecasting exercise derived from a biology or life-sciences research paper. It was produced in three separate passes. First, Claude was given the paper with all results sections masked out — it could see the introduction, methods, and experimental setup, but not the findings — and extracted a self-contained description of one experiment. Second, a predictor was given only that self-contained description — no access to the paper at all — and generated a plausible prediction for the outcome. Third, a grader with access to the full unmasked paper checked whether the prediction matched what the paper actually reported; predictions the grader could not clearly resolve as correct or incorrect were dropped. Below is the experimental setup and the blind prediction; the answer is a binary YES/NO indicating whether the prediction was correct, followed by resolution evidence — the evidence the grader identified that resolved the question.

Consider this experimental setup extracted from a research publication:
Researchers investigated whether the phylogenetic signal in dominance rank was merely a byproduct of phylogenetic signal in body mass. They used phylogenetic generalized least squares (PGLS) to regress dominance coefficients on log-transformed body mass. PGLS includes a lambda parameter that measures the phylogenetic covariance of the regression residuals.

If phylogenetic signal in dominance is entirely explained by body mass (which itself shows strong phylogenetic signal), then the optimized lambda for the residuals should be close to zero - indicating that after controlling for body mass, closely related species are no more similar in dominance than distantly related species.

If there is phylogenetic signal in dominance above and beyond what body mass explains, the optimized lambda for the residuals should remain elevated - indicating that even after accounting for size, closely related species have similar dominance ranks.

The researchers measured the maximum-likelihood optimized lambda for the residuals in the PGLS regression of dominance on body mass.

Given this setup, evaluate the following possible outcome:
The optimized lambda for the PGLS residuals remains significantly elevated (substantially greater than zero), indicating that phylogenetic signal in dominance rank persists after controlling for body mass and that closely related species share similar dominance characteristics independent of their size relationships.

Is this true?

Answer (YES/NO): NO